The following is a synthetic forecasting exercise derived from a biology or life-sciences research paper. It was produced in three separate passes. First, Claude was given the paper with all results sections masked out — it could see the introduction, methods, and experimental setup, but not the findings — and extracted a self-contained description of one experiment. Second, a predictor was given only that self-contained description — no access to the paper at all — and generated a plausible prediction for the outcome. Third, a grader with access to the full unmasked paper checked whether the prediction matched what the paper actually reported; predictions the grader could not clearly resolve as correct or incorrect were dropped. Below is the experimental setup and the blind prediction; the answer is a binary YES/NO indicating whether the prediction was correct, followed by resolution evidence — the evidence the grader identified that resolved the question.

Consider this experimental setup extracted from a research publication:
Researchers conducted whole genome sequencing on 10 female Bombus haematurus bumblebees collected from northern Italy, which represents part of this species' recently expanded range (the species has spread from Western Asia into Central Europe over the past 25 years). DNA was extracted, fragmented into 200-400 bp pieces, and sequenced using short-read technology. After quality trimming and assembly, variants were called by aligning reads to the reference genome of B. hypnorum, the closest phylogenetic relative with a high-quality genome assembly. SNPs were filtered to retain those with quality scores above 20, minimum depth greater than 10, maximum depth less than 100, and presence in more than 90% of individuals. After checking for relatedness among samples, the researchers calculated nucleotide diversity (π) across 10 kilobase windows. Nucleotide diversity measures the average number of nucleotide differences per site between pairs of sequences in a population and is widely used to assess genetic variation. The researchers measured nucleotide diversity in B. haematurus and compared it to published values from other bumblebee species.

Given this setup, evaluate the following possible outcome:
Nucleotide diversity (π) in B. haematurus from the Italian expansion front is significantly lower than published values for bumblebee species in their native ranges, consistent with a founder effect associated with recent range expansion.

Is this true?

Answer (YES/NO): YES